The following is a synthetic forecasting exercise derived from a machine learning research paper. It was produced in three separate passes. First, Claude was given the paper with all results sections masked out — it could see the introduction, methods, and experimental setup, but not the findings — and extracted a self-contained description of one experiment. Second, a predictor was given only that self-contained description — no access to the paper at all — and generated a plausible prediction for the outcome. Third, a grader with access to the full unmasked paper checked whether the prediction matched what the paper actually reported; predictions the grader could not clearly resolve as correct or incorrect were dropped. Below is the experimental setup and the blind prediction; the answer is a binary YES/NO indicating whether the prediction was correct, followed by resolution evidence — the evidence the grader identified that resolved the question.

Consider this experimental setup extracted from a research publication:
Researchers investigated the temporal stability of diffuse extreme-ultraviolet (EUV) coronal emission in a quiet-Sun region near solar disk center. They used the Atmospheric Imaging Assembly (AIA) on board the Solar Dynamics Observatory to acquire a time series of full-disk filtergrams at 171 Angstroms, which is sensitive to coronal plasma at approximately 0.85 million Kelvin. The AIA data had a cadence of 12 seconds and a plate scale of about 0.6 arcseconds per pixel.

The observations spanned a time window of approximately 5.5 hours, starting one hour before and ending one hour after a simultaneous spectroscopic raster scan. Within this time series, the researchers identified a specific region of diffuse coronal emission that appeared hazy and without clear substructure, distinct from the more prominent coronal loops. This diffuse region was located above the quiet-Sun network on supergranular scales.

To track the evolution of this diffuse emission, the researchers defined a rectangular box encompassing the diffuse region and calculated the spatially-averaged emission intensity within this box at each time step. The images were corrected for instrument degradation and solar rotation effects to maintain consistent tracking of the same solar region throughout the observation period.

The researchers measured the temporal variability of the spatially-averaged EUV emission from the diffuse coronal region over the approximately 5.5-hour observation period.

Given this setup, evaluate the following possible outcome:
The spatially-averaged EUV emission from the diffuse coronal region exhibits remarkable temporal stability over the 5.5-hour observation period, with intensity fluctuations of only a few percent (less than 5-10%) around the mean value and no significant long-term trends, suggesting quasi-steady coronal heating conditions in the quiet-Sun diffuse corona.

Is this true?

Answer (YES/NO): YES